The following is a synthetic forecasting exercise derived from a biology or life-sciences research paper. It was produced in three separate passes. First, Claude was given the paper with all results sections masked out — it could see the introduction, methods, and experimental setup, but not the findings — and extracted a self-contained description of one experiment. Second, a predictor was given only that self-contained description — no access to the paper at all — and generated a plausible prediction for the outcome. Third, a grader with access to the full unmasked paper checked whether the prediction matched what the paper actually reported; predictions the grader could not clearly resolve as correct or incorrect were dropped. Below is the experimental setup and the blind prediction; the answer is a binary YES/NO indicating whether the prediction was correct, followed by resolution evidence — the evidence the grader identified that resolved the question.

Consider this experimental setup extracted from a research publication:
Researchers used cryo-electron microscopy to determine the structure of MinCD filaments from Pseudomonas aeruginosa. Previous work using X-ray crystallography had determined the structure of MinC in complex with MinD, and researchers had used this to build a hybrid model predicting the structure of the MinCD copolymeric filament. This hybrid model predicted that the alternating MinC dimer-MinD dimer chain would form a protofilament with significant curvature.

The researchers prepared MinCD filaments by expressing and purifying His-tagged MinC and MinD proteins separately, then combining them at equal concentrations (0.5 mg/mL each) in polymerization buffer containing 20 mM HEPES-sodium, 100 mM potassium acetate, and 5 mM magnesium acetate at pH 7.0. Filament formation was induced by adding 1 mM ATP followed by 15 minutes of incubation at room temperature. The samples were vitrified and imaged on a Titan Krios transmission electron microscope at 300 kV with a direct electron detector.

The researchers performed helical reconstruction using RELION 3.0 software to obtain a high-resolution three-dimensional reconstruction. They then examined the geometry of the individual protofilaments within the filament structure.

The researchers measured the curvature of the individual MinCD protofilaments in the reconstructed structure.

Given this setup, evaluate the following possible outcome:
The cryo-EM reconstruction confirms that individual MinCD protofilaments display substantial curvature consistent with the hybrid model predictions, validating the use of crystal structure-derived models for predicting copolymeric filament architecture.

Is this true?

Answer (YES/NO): NO